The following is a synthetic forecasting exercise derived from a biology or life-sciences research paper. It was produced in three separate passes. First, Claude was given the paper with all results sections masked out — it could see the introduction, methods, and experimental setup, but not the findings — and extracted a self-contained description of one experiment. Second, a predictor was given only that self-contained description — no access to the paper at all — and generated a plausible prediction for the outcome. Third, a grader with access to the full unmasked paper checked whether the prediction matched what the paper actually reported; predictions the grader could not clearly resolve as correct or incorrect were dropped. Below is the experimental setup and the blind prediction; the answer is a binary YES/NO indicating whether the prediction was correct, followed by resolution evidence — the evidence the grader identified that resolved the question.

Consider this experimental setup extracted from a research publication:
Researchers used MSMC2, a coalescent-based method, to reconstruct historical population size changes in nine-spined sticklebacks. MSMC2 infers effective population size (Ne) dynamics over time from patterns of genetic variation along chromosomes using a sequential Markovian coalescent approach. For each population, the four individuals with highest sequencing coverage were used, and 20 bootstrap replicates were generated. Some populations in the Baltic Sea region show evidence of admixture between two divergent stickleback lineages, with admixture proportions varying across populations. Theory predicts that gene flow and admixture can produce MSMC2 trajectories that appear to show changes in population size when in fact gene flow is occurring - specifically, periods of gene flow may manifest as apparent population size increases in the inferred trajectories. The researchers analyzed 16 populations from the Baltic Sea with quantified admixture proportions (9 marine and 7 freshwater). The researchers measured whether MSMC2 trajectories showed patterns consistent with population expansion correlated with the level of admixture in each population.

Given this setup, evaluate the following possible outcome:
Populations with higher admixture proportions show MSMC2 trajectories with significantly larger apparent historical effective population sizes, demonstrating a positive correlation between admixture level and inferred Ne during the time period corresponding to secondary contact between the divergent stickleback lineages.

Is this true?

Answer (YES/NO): NO